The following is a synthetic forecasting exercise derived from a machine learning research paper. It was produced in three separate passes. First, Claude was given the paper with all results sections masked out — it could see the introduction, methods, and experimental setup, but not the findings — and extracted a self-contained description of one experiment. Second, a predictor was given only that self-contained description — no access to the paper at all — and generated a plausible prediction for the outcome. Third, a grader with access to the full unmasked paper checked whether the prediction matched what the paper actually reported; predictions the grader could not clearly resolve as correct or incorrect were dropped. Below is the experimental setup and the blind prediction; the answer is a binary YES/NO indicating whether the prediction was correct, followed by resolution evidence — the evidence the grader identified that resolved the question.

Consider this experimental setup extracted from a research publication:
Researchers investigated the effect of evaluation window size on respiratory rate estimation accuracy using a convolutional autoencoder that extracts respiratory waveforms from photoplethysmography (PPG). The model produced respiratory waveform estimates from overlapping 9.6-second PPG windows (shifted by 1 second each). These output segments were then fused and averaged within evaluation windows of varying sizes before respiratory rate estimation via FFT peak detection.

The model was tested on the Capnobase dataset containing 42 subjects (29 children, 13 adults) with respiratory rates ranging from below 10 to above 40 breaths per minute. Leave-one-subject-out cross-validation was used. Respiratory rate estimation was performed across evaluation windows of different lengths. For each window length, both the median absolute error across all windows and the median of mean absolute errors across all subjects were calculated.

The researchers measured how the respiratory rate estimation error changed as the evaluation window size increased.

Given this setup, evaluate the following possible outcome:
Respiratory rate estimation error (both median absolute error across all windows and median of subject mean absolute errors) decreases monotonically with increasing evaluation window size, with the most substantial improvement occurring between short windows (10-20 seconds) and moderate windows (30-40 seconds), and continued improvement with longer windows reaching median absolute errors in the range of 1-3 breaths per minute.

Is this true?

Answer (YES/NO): NO